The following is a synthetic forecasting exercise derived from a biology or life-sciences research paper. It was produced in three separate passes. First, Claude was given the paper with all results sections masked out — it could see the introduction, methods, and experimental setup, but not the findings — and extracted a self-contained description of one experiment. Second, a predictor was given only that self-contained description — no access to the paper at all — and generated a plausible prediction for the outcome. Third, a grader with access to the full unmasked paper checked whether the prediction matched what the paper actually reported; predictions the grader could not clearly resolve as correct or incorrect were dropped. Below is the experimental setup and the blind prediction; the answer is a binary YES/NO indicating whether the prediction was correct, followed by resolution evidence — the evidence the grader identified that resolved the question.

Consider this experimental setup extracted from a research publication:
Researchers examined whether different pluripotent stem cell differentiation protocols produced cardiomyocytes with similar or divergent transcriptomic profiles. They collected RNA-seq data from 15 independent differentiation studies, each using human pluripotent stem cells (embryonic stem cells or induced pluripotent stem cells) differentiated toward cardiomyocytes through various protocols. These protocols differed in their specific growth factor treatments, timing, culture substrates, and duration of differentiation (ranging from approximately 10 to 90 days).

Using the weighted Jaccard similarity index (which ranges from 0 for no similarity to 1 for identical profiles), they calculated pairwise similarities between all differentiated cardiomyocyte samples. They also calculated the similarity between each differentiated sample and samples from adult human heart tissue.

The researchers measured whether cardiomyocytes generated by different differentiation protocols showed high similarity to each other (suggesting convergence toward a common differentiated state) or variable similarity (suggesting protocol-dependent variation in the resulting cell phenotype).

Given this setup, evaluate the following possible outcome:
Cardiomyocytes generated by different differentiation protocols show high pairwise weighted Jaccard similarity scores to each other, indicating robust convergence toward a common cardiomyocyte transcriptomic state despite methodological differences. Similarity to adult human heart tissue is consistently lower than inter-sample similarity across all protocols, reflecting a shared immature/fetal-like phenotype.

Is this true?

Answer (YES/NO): NO